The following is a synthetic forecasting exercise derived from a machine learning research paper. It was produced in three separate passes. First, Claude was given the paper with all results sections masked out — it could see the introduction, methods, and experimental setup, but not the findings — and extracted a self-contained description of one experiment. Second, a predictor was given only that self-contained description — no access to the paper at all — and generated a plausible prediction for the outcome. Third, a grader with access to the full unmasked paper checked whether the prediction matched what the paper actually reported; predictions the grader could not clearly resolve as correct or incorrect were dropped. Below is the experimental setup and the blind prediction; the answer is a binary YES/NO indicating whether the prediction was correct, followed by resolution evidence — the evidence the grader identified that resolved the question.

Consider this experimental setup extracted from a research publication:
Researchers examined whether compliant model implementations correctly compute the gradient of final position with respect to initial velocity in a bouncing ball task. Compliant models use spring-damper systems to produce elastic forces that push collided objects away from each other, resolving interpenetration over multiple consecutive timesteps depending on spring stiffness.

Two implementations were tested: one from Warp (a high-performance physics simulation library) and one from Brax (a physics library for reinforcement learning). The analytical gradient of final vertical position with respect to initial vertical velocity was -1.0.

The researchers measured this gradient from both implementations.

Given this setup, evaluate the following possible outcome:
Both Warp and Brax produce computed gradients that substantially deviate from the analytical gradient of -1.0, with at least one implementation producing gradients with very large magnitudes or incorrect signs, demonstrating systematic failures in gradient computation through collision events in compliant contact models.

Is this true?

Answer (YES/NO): NO